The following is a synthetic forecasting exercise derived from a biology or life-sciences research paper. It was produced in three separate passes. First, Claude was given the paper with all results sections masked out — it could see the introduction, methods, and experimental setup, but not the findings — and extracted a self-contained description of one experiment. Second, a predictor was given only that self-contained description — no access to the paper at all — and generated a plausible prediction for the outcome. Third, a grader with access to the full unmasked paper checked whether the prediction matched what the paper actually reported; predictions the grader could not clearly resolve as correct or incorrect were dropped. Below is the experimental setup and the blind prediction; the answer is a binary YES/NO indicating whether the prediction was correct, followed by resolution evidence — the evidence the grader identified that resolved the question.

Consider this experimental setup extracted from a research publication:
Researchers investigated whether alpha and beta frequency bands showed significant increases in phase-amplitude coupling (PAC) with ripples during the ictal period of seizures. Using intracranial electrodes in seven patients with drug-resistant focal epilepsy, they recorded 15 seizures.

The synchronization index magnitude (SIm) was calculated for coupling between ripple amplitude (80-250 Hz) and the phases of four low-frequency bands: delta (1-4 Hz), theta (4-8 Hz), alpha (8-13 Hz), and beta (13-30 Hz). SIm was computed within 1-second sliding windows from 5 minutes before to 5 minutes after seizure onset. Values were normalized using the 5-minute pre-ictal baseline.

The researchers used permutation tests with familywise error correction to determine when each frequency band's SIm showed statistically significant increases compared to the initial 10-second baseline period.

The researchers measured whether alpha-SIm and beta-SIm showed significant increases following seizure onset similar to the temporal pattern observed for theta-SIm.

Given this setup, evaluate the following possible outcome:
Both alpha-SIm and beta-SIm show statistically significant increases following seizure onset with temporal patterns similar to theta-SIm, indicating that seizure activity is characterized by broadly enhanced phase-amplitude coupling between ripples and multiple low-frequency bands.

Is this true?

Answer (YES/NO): NO